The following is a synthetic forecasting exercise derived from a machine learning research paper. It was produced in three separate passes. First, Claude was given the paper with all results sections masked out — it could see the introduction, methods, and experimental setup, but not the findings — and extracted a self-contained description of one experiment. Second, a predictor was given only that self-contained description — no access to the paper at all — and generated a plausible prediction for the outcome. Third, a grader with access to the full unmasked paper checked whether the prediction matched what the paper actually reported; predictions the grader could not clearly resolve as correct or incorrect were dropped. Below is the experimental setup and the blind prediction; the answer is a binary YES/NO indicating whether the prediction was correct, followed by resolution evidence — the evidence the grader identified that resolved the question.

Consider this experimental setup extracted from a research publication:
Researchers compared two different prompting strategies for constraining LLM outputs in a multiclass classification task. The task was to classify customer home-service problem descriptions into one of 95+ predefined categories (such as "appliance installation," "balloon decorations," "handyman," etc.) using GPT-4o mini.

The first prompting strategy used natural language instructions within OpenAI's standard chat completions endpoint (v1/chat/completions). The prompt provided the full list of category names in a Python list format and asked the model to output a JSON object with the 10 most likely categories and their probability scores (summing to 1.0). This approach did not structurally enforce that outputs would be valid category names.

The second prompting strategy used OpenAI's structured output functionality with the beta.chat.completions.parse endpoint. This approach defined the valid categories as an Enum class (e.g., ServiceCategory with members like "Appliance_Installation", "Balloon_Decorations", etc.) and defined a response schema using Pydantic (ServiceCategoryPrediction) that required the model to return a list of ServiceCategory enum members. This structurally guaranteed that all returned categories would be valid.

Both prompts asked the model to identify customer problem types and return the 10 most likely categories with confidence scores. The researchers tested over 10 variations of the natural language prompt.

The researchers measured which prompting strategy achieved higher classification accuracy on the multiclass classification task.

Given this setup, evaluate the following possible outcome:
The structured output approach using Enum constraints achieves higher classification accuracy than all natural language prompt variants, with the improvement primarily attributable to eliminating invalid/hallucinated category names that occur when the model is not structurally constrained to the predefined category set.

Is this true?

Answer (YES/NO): NO